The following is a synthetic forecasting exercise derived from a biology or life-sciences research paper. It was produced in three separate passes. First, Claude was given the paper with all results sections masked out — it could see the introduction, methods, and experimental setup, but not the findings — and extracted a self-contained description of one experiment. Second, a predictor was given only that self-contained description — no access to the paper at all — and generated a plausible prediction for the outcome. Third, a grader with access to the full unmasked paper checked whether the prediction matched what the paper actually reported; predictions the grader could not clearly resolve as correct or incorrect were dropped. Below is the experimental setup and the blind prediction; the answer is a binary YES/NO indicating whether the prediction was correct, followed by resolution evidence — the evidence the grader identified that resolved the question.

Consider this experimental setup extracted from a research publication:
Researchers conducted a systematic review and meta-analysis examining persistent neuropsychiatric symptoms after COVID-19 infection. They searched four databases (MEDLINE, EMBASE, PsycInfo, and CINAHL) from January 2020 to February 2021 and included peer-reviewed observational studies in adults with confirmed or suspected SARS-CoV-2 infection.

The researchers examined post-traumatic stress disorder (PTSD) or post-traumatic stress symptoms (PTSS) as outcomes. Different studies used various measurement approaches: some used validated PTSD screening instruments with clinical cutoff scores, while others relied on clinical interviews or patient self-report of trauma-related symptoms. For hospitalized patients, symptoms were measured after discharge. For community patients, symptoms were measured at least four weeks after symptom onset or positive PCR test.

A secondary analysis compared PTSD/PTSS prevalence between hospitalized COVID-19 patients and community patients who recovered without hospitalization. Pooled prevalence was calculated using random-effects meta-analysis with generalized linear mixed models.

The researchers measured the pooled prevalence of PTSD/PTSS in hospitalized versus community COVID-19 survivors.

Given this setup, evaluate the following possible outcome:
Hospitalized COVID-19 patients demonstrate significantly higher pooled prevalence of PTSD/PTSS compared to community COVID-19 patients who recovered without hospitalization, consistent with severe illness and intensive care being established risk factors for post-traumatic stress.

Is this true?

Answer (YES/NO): NO